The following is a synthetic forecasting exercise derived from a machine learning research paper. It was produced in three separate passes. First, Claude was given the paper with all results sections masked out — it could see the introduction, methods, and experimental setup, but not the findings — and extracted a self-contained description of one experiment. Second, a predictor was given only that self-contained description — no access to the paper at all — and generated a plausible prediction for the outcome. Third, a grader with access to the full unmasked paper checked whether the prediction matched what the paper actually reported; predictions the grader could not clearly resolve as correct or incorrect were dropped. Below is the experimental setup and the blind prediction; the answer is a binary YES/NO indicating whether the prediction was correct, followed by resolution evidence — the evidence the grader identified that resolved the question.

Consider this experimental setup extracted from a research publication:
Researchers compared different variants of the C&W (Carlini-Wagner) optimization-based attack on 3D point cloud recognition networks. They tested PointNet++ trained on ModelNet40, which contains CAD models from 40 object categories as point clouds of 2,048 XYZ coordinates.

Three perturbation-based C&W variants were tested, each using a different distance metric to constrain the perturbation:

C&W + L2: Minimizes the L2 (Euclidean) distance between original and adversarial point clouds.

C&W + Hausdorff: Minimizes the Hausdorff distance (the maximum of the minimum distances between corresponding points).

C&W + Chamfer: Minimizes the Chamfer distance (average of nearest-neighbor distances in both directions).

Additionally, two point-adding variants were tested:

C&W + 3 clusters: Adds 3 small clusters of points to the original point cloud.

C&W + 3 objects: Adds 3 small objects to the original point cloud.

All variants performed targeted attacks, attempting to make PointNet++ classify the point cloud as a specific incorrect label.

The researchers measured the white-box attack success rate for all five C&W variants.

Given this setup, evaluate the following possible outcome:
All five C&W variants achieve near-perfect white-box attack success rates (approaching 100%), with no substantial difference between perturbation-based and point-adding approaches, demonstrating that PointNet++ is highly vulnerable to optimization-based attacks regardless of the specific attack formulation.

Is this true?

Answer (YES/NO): NO